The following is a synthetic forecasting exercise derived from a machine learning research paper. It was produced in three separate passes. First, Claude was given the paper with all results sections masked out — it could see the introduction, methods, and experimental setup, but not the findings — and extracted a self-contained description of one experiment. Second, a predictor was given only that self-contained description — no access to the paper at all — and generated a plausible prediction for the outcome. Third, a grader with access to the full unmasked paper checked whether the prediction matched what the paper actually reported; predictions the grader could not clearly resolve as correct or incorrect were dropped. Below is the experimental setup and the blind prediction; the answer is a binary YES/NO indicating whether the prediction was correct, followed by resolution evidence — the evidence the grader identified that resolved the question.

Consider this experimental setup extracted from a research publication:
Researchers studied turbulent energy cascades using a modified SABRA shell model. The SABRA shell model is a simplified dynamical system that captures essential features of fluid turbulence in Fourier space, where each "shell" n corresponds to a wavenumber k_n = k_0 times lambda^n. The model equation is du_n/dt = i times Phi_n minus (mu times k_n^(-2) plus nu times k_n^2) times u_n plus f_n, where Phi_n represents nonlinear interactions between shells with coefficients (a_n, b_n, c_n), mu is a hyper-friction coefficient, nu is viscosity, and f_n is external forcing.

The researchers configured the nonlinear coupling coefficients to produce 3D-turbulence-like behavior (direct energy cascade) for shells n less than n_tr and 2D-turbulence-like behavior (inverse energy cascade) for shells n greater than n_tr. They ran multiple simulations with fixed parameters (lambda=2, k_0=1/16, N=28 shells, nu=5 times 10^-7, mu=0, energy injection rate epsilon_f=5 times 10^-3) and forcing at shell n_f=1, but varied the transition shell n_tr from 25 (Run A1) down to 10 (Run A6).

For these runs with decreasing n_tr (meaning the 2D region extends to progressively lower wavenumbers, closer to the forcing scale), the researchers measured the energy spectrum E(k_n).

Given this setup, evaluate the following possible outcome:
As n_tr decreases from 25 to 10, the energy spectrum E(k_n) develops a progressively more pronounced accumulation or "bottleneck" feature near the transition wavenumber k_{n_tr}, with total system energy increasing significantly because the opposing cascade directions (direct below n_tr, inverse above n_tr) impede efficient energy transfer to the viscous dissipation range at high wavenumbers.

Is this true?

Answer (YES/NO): YES